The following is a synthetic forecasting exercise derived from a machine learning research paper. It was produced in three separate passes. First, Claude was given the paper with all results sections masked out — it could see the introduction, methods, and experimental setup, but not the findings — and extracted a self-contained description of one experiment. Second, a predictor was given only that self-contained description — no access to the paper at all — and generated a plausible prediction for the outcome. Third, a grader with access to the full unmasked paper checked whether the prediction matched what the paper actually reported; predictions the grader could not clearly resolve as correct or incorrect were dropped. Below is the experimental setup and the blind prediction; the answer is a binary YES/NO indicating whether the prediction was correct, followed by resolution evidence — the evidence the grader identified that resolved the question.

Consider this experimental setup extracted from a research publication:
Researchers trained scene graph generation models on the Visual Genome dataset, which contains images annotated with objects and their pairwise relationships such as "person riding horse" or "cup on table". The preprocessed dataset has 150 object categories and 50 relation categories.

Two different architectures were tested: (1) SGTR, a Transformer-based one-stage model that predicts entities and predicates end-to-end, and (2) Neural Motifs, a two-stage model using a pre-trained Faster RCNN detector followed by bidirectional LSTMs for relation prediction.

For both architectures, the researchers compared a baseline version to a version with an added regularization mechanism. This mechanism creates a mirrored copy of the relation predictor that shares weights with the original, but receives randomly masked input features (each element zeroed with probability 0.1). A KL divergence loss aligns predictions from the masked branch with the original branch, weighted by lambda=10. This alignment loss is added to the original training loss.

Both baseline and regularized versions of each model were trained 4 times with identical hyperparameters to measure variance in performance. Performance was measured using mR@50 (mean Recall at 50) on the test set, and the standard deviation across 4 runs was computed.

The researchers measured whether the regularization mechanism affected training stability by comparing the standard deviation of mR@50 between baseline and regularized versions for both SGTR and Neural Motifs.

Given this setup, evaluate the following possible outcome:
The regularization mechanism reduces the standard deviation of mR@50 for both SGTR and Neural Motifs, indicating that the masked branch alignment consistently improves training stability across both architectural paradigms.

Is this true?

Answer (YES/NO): YES